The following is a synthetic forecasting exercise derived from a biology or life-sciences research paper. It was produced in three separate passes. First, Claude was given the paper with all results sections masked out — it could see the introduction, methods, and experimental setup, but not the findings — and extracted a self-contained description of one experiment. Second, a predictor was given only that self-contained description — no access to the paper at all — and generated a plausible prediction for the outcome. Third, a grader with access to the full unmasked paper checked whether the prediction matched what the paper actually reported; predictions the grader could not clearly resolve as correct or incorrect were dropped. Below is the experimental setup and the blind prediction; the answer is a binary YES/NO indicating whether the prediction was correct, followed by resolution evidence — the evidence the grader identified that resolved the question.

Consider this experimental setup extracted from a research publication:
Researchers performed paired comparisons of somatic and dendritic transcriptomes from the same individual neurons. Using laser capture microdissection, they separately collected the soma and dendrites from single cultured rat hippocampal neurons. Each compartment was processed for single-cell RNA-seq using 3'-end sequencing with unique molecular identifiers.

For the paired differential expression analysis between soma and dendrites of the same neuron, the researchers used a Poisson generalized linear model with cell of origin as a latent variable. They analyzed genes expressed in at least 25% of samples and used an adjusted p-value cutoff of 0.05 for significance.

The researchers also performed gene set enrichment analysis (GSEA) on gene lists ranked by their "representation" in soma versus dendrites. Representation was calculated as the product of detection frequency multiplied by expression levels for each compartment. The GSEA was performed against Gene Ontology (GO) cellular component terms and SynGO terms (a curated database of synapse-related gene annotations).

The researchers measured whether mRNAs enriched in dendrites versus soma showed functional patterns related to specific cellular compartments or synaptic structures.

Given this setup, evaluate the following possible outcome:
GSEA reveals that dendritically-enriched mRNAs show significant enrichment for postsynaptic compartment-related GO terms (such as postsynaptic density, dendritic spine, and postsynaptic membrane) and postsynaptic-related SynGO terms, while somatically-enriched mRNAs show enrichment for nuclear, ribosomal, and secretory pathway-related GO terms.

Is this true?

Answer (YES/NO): NO